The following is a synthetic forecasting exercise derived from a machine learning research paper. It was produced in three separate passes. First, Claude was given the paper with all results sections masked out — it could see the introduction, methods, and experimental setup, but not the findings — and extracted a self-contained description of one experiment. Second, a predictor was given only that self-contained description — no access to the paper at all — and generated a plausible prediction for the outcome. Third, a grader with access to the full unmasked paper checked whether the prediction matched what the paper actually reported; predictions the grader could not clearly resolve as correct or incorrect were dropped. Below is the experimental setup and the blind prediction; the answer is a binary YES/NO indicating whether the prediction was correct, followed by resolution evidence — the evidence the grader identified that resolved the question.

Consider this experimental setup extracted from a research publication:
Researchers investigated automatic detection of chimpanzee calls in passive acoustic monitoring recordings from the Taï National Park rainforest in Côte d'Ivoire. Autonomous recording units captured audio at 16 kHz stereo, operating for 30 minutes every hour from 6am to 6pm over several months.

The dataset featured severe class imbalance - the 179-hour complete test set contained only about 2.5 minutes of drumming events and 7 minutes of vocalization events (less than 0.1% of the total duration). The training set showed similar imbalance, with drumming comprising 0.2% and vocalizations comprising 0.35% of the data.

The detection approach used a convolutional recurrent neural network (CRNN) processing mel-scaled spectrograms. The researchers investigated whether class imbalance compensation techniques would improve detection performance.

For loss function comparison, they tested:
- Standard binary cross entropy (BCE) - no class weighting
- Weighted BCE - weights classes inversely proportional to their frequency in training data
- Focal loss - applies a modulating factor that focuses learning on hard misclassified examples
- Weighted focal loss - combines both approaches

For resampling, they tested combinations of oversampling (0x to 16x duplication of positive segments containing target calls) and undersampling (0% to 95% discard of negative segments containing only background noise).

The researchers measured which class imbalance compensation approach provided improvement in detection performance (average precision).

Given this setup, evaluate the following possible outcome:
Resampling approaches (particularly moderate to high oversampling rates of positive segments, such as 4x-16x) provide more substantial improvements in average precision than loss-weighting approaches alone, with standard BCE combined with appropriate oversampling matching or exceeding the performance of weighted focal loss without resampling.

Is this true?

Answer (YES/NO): NO